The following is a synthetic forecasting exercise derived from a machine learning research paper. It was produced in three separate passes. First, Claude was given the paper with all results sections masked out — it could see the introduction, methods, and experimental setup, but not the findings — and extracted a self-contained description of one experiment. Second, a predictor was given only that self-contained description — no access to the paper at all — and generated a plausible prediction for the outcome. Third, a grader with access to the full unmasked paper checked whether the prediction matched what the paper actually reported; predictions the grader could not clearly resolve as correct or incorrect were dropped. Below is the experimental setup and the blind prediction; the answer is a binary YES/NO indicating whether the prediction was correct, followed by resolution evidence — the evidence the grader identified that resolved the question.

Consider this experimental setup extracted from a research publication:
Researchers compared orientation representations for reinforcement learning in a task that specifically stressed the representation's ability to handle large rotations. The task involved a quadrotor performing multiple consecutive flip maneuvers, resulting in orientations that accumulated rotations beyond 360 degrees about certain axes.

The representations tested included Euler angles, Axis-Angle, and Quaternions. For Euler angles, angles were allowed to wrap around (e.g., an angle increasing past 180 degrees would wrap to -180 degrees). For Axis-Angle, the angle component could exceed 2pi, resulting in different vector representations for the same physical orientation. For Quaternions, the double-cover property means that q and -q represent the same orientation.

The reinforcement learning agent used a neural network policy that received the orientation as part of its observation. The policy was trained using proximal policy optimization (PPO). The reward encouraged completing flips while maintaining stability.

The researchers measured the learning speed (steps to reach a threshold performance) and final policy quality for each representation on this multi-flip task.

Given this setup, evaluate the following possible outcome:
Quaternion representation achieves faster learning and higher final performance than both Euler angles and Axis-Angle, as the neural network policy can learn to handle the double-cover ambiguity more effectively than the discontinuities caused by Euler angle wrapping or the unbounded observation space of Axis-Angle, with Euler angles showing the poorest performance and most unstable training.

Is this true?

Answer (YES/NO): NO